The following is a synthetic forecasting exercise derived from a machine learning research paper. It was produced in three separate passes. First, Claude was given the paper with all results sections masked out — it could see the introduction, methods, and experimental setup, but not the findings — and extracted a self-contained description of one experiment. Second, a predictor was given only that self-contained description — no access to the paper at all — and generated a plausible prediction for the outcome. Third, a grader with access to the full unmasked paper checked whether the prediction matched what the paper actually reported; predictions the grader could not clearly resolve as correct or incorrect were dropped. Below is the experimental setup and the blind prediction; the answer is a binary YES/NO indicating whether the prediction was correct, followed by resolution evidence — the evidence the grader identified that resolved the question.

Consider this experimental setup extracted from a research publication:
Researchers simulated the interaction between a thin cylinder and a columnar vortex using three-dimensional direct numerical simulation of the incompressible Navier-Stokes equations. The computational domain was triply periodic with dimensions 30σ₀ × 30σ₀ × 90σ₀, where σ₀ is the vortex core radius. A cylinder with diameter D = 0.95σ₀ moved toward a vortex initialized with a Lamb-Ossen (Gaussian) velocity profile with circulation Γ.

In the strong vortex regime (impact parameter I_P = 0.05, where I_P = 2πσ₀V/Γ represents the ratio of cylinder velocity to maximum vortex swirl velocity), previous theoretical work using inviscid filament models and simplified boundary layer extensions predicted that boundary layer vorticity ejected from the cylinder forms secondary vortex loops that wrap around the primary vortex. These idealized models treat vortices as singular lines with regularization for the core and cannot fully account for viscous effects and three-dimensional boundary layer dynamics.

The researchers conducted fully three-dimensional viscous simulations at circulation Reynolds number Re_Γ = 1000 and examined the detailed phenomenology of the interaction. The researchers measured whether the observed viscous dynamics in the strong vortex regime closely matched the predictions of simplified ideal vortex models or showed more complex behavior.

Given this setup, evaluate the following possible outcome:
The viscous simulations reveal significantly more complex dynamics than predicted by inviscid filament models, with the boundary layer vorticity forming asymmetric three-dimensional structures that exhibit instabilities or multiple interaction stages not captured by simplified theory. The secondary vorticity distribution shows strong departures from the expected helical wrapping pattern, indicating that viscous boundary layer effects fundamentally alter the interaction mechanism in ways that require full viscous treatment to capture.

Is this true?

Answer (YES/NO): NO